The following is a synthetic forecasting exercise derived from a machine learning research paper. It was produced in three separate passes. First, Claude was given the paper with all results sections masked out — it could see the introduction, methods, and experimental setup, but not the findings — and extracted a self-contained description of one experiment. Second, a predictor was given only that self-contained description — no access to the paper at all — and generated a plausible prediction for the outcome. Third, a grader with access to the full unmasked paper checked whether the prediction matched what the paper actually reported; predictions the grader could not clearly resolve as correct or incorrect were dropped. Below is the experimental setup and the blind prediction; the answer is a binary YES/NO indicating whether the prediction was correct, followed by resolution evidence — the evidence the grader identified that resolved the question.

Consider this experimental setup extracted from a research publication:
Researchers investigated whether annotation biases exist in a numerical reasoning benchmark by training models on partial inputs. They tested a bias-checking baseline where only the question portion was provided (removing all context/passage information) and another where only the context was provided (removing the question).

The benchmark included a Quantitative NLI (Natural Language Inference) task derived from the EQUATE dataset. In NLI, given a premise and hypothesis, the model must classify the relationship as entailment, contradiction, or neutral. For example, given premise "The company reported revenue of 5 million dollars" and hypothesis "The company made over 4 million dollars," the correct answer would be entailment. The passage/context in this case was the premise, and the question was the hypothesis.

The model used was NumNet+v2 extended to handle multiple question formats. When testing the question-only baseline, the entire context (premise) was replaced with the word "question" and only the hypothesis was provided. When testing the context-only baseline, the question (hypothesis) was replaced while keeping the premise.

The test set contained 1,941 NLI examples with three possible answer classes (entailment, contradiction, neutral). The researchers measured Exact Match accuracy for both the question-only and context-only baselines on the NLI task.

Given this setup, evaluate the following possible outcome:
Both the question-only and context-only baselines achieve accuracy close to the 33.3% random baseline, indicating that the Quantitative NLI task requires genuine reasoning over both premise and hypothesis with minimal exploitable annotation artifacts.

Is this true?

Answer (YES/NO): NO